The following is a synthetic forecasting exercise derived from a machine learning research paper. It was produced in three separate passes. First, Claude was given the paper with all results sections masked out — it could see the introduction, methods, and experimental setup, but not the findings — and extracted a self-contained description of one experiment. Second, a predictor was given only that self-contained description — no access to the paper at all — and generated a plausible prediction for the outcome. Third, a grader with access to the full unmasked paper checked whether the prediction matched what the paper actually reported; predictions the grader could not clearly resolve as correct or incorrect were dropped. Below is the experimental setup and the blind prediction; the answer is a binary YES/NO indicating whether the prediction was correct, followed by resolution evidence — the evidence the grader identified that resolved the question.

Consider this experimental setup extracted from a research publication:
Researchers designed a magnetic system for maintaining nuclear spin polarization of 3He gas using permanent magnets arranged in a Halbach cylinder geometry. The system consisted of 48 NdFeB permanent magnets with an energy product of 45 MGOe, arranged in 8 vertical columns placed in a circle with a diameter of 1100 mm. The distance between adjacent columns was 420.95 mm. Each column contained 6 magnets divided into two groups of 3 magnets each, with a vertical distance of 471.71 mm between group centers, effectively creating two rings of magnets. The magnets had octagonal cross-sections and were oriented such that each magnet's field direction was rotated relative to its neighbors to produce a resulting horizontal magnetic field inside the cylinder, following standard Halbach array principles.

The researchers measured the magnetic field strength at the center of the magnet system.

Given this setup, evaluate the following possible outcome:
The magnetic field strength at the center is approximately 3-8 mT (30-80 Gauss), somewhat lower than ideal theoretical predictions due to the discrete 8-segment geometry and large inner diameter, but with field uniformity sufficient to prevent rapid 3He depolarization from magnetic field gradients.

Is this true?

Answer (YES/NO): NO